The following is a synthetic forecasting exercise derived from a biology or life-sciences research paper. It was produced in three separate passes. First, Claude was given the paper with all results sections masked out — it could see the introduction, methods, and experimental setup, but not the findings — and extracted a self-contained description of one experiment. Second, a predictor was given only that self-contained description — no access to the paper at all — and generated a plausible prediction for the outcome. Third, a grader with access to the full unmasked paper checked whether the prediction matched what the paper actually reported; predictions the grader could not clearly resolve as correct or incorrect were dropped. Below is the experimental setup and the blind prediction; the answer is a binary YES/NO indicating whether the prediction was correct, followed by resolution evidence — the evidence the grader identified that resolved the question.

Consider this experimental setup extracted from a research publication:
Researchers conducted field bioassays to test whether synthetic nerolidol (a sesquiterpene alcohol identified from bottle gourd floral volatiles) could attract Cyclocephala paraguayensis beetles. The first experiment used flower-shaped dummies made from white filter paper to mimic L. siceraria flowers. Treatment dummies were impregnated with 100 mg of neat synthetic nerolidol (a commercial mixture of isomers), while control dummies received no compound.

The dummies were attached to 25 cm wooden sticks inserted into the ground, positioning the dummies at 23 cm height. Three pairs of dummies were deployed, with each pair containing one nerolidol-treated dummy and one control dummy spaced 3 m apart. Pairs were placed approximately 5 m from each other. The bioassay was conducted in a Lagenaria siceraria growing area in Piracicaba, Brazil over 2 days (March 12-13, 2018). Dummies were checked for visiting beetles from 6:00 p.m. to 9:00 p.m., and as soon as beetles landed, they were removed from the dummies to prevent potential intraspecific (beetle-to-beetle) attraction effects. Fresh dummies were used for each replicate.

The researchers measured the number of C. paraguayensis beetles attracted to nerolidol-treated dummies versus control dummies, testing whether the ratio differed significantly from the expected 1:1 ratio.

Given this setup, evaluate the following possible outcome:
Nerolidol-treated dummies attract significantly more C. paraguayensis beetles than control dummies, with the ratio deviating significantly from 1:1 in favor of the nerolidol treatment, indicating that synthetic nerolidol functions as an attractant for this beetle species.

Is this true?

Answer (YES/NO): YES